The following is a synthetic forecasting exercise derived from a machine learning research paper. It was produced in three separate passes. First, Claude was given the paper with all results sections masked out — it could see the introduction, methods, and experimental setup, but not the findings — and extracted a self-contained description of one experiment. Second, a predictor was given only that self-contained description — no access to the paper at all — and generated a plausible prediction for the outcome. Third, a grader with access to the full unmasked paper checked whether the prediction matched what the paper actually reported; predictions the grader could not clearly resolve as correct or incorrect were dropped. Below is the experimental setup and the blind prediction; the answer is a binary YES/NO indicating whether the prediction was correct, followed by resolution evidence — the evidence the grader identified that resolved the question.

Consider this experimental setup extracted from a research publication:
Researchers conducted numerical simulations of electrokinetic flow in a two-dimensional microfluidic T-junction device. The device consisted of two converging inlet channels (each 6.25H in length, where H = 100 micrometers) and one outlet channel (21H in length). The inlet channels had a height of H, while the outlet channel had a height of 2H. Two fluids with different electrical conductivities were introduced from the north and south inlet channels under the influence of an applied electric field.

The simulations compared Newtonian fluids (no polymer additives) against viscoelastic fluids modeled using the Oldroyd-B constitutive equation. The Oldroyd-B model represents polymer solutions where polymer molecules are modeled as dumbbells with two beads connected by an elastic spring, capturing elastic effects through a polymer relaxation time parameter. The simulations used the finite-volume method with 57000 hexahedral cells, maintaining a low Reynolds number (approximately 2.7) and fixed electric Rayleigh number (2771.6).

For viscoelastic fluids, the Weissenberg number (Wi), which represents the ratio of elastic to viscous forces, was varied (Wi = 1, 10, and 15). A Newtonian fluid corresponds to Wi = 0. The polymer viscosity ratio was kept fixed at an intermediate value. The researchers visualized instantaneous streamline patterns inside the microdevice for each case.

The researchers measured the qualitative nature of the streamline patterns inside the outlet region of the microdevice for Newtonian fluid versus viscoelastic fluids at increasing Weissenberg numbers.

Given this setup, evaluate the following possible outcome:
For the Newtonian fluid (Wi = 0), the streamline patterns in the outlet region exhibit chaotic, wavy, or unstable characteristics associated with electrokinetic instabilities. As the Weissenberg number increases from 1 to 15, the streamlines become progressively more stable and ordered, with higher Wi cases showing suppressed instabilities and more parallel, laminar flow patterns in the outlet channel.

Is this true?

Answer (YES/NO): YES